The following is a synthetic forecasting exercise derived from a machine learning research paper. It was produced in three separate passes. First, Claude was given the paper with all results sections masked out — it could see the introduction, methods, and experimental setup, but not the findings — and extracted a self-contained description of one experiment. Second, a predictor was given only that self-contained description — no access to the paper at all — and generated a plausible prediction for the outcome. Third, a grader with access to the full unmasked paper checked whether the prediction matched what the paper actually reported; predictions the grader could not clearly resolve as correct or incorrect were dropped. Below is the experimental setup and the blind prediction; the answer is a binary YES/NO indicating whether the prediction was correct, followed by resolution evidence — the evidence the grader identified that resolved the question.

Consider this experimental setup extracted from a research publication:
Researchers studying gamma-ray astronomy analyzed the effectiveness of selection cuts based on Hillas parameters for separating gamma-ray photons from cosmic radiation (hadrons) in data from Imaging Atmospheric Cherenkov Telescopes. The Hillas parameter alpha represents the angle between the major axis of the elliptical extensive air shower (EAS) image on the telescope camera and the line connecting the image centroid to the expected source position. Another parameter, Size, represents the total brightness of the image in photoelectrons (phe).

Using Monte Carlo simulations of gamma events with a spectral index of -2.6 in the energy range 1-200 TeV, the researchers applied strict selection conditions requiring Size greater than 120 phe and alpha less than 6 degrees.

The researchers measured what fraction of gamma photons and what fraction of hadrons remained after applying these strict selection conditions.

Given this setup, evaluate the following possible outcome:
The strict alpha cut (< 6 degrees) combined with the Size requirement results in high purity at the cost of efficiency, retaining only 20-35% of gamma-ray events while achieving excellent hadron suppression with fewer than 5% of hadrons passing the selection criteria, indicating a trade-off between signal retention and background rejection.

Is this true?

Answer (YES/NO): NO